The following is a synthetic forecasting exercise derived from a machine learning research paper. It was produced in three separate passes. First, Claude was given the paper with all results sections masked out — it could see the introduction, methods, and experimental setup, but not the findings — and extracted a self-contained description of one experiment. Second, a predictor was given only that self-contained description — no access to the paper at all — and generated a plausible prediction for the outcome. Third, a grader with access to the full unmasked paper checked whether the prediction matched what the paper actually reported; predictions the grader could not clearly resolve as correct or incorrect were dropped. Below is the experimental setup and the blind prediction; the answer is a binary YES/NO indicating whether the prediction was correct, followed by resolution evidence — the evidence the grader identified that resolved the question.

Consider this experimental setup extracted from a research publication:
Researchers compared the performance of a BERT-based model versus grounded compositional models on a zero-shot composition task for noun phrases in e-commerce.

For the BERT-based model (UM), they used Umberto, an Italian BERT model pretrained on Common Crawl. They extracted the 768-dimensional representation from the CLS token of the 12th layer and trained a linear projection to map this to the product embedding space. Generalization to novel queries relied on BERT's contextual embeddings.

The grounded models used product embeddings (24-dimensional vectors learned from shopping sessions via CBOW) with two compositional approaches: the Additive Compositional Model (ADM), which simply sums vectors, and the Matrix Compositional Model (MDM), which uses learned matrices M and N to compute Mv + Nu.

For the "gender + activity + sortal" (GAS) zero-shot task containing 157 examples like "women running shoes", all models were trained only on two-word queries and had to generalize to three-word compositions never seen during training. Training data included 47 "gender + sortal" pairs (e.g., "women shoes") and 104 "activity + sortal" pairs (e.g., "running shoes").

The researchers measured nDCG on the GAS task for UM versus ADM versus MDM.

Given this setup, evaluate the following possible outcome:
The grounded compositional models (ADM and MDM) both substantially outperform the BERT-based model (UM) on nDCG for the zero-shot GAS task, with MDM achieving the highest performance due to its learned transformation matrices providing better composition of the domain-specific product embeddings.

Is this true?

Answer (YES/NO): NO